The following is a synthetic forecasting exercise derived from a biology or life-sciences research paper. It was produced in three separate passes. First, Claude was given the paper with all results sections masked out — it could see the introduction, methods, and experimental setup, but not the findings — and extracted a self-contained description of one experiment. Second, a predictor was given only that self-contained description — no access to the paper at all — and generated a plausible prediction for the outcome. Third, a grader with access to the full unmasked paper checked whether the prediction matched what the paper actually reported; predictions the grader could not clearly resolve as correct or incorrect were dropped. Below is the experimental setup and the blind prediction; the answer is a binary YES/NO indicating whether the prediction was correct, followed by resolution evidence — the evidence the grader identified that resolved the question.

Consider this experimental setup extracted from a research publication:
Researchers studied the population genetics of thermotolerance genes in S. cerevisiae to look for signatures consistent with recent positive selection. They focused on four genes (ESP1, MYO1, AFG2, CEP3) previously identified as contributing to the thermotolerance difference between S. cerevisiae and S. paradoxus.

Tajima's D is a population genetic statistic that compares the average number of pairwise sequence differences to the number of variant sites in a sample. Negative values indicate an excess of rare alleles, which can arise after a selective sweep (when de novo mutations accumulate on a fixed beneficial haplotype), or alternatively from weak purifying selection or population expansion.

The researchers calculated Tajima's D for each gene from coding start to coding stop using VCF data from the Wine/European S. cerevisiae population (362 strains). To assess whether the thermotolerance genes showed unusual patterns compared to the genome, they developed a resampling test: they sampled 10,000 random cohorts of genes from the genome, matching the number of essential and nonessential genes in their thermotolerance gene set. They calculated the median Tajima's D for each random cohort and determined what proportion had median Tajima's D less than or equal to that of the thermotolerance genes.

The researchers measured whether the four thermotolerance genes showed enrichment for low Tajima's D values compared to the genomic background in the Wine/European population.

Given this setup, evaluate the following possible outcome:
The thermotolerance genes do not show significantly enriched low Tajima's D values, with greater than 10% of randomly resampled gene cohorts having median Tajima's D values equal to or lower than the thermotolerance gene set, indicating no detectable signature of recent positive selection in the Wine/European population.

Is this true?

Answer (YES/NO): NO